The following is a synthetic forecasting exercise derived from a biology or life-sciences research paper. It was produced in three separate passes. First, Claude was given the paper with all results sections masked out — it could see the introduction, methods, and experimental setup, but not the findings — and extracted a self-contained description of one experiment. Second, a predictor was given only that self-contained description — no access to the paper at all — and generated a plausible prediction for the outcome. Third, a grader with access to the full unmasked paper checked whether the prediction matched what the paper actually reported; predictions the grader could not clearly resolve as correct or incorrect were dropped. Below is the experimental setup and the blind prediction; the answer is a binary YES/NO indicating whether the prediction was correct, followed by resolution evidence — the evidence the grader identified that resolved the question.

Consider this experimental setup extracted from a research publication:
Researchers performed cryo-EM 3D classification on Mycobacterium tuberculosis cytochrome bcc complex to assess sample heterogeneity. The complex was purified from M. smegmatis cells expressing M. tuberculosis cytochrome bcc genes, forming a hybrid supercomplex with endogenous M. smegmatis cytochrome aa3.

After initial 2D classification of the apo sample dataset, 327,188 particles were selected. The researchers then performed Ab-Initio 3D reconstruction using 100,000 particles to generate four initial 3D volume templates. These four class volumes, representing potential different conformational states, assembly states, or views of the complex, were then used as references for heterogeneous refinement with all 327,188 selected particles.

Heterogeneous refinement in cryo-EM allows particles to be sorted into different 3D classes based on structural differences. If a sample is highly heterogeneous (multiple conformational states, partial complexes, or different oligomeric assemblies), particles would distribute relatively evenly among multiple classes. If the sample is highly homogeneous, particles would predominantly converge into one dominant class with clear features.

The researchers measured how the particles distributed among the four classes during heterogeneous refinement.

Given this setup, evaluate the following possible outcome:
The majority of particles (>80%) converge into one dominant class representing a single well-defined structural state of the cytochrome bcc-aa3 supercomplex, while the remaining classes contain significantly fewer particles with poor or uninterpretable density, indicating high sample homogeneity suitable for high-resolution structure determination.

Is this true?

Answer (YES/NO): NO